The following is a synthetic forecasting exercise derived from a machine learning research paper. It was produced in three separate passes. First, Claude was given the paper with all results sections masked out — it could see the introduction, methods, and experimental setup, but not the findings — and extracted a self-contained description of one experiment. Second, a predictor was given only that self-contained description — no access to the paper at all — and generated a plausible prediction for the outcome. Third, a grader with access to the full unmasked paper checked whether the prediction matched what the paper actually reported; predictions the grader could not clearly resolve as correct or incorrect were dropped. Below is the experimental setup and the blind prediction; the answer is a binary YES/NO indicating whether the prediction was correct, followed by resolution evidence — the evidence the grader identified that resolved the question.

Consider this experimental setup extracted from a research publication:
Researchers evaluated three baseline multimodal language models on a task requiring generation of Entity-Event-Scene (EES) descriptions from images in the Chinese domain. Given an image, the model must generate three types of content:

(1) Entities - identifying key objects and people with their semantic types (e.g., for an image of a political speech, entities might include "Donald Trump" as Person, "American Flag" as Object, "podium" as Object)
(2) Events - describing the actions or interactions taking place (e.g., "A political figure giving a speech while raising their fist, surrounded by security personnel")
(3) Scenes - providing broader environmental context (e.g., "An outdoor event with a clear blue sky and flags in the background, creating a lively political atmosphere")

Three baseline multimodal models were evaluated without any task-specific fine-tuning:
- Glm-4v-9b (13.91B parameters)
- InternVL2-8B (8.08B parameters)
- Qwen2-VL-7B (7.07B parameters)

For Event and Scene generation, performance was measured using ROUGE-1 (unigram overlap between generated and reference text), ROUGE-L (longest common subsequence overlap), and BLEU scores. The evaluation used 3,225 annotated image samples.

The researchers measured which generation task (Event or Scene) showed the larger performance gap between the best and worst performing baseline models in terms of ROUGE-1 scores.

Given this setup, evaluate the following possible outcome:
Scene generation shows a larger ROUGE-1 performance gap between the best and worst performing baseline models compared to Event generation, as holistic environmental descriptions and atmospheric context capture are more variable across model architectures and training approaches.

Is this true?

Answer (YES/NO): YES